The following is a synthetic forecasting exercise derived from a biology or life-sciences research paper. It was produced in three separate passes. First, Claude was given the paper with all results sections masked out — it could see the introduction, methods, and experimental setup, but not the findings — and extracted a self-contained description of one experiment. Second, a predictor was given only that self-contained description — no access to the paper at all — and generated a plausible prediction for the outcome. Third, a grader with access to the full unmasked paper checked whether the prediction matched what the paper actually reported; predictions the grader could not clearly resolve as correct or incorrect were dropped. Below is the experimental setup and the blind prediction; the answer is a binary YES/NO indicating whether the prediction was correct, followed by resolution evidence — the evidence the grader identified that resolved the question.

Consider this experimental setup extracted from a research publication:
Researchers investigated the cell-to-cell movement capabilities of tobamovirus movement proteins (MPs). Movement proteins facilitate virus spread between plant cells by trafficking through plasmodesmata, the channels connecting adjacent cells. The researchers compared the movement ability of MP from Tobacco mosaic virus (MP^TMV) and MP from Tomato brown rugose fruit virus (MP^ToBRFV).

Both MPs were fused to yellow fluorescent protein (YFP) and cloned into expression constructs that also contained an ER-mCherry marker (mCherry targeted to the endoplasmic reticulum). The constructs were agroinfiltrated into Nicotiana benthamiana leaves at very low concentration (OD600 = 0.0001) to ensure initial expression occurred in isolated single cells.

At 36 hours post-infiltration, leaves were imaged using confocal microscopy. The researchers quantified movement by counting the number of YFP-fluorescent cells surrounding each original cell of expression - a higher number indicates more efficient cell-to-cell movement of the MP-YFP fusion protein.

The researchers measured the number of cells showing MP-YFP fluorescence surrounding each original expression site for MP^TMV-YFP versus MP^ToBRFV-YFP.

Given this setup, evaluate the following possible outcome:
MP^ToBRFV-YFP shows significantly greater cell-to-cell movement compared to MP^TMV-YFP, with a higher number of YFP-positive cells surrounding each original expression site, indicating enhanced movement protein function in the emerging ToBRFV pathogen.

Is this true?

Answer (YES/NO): NO